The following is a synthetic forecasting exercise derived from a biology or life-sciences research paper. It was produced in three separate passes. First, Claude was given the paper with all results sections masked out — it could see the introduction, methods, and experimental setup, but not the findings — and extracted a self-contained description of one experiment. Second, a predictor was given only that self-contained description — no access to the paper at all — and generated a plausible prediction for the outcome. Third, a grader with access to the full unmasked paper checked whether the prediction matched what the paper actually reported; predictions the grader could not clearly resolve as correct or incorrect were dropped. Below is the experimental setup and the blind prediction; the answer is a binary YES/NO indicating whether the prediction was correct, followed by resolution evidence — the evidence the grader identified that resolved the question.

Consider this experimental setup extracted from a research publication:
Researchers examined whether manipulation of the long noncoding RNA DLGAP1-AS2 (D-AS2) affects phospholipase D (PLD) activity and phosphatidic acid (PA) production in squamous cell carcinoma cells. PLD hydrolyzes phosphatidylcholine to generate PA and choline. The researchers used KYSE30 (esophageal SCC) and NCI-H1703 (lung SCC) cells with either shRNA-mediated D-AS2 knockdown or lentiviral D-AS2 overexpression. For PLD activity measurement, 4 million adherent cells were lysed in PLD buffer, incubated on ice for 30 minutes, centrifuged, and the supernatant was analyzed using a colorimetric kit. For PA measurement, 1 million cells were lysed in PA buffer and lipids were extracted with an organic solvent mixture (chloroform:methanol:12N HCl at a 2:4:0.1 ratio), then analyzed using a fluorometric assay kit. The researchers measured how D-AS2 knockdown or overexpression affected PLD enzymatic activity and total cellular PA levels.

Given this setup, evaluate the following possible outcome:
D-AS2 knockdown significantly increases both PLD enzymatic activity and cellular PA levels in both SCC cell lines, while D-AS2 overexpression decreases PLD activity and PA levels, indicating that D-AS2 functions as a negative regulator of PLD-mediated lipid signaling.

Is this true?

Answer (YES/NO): NO